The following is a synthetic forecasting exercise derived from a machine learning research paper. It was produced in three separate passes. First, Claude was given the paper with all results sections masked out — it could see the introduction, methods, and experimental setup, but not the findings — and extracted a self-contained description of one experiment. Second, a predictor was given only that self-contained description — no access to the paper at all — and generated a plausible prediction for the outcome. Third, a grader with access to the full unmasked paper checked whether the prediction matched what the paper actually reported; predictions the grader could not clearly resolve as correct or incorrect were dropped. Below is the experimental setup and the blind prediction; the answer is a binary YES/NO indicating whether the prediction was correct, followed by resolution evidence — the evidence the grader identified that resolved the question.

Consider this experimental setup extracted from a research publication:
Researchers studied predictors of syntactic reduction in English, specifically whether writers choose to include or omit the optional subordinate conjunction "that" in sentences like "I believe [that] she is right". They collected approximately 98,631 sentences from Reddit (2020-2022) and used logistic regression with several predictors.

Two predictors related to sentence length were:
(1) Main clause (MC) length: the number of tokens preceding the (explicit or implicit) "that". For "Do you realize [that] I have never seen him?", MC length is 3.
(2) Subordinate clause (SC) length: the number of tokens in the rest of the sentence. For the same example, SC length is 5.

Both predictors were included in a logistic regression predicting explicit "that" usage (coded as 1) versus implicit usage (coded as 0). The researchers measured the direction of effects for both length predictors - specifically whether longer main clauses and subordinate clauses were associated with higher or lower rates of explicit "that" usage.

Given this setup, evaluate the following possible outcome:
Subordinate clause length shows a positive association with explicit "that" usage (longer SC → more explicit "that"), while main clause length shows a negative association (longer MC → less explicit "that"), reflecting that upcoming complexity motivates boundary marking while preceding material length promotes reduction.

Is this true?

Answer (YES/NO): NO